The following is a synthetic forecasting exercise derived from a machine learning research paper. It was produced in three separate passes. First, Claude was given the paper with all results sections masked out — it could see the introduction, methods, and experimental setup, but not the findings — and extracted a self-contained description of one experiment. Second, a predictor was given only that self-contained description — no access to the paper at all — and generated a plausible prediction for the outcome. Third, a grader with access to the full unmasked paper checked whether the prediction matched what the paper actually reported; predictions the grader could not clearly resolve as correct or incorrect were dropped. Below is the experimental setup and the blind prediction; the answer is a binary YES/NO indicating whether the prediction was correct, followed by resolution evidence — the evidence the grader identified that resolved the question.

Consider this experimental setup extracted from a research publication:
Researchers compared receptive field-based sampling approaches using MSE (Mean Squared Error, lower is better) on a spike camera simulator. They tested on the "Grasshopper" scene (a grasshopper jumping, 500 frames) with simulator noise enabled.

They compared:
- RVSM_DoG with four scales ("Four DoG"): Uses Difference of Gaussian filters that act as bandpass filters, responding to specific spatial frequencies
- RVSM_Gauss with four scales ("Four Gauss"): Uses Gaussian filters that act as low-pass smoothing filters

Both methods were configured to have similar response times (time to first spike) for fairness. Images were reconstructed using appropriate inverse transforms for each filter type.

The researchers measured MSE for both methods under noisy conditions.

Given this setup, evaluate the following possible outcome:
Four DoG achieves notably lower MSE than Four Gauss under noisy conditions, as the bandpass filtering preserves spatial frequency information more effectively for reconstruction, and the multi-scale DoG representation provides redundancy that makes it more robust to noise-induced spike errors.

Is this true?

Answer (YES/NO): NO